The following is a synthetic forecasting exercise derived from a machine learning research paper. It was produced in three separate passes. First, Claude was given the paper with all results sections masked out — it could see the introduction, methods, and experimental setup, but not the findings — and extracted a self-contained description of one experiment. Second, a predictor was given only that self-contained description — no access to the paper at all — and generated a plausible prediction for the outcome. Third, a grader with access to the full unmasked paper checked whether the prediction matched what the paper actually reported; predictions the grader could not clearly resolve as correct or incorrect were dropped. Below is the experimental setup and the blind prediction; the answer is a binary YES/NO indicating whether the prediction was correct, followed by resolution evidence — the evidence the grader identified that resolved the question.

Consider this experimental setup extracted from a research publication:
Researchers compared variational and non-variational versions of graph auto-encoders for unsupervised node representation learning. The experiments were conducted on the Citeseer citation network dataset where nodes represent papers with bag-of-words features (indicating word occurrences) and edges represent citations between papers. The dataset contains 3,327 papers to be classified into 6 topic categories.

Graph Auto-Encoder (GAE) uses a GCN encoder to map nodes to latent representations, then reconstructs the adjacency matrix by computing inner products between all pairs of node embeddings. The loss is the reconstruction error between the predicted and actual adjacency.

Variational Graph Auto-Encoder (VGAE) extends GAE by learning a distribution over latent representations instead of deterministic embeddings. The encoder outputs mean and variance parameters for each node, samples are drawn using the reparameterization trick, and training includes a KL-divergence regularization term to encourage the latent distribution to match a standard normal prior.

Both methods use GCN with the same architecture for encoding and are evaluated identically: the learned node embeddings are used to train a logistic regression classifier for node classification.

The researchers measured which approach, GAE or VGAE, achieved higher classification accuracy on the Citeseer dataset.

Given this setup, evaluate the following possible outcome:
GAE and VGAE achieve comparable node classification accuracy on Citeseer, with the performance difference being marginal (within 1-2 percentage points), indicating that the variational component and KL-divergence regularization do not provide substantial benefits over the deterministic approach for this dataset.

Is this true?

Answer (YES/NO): NO